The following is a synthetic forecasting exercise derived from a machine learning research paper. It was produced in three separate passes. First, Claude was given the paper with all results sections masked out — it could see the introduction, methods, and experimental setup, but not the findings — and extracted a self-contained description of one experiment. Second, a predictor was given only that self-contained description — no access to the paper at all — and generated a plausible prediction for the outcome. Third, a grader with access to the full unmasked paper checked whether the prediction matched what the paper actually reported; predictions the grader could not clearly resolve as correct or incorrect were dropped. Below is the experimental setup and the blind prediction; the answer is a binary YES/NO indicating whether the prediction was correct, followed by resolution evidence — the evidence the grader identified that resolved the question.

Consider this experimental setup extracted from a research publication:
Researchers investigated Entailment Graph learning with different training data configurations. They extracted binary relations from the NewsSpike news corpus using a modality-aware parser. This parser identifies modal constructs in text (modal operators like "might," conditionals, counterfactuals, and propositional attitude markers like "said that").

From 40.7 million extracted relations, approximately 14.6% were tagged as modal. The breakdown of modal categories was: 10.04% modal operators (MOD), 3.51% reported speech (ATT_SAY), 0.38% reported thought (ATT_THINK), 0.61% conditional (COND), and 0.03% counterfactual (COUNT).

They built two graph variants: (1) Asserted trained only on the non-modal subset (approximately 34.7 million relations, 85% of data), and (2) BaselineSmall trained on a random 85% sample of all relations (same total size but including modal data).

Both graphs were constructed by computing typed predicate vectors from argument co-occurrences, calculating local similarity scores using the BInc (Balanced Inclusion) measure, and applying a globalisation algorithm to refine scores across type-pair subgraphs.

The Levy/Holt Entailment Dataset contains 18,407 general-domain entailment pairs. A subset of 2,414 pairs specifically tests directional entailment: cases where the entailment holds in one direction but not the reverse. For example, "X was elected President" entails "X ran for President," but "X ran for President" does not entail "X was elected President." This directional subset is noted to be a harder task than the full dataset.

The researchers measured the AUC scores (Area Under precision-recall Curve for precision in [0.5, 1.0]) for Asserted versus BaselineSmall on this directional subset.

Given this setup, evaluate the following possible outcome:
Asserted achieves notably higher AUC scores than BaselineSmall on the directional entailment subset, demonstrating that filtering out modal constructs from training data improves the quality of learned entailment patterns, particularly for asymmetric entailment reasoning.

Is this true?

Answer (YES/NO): NO